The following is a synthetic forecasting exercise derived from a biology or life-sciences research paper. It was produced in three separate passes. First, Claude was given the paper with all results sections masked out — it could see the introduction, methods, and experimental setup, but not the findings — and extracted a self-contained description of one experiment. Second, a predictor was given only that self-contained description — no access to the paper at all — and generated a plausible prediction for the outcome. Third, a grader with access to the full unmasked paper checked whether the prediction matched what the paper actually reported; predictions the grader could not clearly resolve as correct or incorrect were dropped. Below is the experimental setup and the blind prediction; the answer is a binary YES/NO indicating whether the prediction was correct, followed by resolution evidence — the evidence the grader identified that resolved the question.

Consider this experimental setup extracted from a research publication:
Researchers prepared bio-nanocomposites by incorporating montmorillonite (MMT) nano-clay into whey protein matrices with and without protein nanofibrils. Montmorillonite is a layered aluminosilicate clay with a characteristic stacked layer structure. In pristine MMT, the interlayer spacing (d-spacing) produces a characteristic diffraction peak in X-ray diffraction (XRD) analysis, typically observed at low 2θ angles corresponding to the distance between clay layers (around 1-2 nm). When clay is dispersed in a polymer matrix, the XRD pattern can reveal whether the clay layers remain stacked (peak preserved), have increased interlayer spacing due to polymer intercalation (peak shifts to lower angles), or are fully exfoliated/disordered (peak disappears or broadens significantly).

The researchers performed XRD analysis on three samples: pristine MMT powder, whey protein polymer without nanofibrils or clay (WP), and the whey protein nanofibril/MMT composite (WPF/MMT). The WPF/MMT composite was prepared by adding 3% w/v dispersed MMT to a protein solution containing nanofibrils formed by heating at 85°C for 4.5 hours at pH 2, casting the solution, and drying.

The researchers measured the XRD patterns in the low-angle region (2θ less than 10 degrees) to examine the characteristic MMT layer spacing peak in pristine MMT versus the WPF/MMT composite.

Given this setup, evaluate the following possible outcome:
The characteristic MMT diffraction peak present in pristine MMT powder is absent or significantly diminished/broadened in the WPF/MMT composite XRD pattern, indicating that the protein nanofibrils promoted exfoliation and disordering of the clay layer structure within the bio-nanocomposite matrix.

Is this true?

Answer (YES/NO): NO